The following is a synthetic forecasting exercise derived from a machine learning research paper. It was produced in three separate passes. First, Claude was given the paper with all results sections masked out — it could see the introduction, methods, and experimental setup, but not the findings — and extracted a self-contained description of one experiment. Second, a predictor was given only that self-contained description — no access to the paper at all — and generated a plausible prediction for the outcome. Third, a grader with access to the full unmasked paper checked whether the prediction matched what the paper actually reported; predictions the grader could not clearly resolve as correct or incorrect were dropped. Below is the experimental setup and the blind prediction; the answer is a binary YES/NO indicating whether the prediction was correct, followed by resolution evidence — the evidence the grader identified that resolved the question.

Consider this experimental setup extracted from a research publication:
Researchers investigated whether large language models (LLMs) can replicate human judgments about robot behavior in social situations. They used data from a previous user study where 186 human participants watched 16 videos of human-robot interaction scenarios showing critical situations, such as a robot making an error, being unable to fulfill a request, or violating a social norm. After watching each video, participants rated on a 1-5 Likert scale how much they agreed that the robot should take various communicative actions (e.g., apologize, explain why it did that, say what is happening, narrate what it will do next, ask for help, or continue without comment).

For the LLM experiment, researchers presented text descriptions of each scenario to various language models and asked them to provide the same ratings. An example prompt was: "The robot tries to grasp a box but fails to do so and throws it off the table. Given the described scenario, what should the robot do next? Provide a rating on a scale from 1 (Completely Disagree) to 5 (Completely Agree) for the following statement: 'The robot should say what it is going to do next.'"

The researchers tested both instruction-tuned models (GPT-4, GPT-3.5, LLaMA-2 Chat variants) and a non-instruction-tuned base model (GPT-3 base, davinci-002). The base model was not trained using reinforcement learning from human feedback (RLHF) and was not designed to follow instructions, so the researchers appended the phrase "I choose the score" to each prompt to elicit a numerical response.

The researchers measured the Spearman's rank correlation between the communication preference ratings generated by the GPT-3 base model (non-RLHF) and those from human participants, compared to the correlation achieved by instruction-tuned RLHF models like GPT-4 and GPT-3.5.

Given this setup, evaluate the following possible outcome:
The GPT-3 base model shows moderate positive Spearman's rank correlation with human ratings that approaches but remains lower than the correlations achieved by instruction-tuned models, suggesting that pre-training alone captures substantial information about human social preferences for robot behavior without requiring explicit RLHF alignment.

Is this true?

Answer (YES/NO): NO